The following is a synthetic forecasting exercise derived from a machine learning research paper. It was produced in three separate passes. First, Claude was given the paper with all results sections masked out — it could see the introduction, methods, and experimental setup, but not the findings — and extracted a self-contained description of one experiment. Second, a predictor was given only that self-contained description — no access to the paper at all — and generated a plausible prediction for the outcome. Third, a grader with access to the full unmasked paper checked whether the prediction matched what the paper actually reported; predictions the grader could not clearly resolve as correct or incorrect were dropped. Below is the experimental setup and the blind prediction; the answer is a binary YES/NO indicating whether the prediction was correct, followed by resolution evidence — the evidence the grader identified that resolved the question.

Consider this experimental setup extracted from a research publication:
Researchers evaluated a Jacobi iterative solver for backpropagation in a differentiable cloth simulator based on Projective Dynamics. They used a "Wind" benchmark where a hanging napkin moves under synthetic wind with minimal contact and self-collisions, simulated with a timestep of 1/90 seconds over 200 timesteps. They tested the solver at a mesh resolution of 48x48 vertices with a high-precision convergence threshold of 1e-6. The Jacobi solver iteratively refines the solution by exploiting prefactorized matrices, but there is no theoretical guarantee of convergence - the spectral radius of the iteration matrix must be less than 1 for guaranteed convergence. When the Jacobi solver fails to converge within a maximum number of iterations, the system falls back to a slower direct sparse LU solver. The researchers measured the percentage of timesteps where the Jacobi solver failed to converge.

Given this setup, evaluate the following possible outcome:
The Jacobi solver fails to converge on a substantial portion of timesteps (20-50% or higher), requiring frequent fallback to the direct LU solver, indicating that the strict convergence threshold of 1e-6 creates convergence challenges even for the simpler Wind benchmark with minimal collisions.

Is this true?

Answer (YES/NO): NO